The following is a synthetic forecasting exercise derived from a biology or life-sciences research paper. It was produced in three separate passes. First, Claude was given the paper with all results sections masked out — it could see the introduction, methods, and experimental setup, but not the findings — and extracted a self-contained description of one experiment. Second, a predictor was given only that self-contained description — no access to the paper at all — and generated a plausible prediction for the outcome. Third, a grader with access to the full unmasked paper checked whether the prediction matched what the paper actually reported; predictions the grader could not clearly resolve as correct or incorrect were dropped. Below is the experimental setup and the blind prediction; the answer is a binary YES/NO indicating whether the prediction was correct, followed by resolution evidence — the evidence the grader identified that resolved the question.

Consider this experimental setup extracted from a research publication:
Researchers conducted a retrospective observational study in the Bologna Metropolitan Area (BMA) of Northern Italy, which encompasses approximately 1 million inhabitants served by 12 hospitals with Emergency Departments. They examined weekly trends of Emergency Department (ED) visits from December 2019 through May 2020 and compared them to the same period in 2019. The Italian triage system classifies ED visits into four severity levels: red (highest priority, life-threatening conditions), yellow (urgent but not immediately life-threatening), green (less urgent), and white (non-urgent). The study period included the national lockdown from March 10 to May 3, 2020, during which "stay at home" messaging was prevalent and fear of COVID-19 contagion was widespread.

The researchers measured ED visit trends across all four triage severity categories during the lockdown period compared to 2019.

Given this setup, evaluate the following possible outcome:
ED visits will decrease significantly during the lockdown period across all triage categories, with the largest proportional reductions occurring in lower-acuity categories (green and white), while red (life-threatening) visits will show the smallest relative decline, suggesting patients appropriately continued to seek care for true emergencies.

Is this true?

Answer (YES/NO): NO